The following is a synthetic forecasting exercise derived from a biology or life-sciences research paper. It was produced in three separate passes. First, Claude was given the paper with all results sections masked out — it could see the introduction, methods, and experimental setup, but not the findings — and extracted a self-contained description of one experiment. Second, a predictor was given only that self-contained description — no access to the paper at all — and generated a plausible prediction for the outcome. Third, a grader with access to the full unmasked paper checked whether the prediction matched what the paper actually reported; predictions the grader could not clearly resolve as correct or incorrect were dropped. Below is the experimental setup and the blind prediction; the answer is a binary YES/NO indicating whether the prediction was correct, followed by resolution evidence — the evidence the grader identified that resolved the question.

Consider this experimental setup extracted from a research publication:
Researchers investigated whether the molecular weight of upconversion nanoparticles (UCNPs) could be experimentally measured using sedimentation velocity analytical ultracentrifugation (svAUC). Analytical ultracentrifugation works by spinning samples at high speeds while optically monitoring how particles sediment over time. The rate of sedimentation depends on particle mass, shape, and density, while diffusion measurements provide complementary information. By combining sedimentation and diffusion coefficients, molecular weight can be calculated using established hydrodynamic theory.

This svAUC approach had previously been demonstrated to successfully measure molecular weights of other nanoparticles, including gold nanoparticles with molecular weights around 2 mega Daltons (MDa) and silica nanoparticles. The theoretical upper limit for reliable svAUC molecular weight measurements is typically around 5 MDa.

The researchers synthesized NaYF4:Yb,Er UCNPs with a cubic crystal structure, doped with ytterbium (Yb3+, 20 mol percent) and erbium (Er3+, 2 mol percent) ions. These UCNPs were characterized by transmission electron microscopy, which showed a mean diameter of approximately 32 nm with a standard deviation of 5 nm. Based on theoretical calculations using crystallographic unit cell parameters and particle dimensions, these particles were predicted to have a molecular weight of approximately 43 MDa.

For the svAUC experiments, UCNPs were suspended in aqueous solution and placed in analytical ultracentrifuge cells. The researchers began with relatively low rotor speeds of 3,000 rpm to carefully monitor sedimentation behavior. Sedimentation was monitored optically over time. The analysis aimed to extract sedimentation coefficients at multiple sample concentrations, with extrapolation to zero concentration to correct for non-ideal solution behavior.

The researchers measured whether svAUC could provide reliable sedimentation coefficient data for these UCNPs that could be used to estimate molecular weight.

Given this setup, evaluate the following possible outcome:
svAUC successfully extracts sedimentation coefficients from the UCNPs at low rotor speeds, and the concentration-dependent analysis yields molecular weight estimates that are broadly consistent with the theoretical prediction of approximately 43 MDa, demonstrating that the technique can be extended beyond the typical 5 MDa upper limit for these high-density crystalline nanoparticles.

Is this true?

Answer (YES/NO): NO